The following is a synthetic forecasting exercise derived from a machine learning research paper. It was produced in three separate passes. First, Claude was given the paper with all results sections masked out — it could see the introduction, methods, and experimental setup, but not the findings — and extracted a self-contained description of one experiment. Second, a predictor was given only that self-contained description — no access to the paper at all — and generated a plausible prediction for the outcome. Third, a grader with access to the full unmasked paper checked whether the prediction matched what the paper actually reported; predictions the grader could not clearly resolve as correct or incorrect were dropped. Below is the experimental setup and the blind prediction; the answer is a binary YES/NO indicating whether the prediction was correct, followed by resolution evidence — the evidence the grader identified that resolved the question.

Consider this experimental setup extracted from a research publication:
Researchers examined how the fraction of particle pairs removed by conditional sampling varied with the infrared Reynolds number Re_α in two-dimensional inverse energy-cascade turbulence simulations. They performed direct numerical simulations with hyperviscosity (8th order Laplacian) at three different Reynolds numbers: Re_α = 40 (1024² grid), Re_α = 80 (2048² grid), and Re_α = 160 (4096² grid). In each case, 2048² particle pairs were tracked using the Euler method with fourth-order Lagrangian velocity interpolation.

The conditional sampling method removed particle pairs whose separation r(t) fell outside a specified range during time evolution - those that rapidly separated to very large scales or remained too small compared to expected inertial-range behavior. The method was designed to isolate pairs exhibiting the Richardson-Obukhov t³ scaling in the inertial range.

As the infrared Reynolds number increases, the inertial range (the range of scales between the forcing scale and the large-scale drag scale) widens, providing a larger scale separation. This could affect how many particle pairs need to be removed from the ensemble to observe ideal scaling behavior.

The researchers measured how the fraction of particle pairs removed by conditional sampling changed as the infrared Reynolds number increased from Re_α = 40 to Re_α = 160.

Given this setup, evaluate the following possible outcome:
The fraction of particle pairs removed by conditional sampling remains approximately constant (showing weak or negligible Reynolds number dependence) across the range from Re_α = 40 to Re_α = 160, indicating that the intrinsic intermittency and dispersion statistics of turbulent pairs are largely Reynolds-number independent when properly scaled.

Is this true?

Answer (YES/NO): NO